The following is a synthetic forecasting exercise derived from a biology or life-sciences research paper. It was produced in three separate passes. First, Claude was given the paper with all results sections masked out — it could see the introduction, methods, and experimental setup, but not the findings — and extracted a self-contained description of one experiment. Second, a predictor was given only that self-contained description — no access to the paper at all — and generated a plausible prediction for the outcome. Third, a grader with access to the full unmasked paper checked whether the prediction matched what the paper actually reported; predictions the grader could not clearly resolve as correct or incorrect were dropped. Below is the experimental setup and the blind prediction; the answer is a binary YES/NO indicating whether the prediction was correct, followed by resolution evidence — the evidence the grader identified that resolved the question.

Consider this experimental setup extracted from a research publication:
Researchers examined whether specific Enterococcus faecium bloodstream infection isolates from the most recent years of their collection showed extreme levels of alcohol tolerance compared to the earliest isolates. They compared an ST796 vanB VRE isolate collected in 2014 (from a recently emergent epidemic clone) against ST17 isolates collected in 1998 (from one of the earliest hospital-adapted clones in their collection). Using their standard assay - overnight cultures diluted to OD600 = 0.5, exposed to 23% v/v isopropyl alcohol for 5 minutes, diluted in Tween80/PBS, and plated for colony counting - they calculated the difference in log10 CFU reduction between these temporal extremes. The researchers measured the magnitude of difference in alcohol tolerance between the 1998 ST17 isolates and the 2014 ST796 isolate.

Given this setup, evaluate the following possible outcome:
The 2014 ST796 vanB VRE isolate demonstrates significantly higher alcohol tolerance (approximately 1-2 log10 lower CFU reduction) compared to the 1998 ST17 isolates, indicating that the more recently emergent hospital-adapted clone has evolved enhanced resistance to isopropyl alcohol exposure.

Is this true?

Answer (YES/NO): NO